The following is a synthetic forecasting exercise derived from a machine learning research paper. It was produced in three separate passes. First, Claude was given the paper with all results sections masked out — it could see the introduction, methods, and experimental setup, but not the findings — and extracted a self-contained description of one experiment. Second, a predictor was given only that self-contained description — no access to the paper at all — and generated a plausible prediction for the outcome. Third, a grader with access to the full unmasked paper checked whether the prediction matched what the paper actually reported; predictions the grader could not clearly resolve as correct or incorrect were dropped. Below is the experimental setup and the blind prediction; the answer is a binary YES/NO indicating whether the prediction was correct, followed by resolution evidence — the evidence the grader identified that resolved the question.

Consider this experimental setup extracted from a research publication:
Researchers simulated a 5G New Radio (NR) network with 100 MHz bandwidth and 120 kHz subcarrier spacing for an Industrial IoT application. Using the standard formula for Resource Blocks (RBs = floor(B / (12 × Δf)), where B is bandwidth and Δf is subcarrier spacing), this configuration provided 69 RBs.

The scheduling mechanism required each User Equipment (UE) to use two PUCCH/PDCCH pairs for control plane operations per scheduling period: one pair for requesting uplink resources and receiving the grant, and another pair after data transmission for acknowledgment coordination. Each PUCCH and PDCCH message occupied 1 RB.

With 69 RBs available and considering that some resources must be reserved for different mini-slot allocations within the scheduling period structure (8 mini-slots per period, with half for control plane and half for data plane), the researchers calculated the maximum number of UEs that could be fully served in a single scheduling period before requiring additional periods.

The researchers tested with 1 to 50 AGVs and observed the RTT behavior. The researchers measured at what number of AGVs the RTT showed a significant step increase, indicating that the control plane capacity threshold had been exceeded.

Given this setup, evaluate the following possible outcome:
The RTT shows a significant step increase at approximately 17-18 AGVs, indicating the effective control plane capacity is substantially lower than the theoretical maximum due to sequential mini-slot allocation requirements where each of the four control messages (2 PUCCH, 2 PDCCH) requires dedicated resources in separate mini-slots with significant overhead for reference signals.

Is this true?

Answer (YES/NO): NO